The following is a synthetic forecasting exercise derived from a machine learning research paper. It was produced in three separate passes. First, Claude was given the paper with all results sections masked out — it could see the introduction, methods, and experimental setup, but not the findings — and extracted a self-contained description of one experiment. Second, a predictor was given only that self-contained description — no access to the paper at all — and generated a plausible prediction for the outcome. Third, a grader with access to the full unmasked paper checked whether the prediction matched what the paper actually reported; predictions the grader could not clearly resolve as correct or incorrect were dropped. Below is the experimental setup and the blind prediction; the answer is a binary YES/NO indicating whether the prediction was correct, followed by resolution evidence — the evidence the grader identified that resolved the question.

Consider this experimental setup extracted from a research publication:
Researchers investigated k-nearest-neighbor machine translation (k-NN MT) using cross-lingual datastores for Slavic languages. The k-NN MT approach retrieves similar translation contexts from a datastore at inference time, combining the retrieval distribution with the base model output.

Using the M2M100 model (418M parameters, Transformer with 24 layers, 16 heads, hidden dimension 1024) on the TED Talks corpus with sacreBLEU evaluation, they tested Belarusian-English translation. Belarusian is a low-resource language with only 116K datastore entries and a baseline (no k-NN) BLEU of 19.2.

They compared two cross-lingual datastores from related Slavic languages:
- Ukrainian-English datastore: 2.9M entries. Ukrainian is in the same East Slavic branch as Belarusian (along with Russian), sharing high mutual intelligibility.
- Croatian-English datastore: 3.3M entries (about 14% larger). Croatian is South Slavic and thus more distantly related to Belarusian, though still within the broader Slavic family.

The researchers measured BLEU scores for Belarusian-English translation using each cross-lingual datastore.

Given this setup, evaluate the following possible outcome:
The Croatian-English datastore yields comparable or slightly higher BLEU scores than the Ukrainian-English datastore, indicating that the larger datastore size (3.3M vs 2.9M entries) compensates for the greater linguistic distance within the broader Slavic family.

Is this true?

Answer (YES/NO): NO